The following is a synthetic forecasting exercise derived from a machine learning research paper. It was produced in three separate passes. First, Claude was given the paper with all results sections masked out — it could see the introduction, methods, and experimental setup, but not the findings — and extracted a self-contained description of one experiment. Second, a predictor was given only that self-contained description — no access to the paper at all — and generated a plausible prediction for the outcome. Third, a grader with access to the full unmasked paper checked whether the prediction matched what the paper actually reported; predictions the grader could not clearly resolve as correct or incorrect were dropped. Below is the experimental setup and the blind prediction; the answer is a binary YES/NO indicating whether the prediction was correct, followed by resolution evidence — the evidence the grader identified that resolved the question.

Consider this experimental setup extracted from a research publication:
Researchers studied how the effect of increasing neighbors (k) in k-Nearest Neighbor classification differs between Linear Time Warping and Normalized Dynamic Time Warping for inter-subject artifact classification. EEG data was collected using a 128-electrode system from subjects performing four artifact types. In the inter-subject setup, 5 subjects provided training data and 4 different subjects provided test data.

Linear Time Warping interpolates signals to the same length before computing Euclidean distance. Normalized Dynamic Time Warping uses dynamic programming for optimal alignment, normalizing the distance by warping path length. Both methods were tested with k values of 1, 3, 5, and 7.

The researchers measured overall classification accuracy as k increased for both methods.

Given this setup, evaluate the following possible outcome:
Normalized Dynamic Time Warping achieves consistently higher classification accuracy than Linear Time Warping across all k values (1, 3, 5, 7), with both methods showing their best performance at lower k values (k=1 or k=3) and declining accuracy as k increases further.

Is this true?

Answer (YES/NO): NO